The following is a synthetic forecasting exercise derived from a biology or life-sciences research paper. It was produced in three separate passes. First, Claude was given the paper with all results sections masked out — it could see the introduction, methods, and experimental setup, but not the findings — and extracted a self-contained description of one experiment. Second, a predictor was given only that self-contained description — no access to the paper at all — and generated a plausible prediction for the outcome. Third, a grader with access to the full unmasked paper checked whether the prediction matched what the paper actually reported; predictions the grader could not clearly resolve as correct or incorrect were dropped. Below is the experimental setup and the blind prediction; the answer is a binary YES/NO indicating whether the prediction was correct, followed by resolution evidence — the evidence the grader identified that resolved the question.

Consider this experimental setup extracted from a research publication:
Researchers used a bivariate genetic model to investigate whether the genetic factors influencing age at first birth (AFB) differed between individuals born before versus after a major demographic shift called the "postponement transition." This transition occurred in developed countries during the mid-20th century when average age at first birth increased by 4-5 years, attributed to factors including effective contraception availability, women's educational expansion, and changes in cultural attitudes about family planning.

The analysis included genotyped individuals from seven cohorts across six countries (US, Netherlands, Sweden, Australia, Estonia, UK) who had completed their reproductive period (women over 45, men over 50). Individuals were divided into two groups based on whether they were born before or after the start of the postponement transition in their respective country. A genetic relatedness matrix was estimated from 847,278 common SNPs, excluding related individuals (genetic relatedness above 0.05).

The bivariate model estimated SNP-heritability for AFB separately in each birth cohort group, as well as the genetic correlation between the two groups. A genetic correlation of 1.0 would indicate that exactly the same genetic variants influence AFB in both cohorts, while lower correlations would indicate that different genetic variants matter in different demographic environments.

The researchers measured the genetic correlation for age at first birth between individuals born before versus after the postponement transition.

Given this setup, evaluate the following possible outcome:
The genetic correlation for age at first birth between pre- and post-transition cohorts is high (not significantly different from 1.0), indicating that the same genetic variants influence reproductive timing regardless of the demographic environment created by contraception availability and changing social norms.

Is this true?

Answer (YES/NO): NO